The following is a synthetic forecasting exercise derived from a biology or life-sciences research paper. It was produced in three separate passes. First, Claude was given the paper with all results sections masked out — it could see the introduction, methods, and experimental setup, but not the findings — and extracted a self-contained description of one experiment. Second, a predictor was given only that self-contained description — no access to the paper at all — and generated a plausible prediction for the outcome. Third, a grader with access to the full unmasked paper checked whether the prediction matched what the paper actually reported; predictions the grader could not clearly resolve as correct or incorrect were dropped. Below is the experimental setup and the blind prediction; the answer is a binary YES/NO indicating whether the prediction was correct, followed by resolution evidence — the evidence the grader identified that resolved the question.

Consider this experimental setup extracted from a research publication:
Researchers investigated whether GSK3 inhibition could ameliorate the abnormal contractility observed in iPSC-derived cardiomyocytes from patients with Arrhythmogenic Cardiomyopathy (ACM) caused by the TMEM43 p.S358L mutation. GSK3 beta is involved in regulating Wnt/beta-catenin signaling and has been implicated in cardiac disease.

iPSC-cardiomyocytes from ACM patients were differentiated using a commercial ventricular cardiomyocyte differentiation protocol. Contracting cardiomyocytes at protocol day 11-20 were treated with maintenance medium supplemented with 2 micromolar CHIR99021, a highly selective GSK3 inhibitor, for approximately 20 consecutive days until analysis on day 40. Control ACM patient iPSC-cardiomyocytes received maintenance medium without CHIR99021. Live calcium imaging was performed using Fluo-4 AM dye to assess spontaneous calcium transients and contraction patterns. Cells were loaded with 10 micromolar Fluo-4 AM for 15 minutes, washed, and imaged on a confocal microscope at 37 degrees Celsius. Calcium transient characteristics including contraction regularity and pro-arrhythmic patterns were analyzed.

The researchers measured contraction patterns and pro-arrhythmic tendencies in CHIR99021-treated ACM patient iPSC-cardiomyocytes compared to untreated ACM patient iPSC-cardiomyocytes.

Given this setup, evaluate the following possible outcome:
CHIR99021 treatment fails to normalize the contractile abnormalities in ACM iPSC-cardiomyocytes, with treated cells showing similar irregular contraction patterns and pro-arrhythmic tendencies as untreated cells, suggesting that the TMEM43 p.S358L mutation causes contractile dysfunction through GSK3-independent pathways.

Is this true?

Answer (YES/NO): NO